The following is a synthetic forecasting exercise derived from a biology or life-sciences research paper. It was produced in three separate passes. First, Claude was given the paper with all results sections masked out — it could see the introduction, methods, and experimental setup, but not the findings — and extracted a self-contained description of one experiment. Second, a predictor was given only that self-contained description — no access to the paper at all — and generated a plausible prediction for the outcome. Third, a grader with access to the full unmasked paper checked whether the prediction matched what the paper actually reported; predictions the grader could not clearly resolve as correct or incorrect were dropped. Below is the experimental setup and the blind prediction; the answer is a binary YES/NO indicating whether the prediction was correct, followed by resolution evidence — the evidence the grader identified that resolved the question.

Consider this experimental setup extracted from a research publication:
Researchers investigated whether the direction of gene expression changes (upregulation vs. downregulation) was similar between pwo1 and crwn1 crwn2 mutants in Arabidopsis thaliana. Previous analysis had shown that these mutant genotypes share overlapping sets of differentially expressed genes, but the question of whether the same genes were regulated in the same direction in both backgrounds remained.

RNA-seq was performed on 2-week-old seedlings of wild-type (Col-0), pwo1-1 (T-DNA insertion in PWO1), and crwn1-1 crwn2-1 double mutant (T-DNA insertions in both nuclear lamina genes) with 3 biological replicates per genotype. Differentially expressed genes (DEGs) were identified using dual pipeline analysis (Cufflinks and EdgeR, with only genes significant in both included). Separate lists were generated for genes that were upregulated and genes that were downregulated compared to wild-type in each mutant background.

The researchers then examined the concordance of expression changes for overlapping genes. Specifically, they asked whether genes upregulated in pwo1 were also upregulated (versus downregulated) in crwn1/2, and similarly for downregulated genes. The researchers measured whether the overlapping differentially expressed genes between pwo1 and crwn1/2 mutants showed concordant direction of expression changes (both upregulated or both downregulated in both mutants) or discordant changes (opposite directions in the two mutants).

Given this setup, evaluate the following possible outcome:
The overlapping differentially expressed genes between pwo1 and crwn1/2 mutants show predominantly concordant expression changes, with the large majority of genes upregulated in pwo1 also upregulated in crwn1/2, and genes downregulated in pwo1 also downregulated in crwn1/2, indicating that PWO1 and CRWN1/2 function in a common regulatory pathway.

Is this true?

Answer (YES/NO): YES